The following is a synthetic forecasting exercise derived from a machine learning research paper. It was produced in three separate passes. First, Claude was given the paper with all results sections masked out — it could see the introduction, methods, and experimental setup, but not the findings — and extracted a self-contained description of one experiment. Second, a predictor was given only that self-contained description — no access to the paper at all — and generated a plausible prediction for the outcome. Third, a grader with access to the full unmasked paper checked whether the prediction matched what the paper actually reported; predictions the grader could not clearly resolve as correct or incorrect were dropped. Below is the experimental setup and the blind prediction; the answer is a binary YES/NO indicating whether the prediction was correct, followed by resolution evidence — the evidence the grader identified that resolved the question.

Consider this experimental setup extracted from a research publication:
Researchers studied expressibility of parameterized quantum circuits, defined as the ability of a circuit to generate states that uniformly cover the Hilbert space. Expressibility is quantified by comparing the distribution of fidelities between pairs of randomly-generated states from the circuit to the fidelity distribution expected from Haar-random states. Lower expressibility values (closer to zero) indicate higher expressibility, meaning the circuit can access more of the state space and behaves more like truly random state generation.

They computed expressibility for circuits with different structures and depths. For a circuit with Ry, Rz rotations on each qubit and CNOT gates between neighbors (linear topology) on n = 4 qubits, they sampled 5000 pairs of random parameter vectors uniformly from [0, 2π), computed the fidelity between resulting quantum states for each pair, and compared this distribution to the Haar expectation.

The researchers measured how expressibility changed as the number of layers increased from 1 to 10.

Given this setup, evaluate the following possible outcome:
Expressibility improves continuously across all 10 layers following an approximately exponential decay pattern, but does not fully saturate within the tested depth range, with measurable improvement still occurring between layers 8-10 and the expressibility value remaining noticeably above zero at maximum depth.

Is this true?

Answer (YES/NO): NO